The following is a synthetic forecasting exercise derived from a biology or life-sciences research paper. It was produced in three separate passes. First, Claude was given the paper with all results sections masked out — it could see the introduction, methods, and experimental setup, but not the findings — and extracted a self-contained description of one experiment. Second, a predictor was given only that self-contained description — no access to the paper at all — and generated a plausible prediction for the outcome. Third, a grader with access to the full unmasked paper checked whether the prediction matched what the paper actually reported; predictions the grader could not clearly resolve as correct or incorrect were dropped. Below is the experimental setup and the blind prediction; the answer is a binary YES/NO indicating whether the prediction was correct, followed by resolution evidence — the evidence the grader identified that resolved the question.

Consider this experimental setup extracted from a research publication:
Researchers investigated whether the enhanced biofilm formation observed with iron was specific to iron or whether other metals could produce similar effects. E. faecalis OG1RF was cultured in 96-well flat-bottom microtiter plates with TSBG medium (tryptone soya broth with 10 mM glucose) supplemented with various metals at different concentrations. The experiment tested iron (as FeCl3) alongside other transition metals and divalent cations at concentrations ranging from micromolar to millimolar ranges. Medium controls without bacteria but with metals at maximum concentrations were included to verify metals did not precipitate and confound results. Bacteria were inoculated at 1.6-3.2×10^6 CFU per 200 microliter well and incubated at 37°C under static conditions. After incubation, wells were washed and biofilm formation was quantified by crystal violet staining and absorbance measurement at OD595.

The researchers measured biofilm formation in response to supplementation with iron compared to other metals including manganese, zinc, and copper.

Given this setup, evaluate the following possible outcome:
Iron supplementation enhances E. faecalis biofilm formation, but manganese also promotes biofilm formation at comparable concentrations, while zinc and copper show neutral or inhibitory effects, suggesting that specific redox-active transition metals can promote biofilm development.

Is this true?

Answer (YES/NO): YES